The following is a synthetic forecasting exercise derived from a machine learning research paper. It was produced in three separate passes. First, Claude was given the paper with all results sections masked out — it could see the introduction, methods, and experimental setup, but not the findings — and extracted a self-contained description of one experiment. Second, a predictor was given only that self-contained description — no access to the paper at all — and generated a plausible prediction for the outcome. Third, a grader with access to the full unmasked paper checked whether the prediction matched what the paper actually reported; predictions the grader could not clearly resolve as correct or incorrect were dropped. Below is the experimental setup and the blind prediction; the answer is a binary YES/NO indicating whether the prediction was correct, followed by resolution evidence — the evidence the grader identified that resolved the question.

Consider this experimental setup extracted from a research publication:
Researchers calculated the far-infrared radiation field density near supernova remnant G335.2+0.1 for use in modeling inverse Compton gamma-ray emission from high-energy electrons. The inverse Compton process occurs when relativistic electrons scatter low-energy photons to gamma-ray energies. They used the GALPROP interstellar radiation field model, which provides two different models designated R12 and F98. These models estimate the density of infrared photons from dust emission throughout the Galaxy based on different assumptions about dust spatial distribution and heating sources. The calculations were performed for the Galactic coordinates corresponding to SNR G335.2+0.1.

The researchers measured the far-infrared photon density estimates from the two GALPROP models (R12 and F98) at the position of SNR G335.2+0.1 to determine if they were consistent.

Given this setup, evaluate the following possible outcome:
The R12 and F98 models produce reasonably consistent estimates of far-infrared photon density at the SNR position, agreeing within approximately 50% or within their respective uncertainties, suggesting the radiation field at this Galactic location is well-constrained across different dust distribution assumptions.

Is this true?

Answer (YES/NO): YES